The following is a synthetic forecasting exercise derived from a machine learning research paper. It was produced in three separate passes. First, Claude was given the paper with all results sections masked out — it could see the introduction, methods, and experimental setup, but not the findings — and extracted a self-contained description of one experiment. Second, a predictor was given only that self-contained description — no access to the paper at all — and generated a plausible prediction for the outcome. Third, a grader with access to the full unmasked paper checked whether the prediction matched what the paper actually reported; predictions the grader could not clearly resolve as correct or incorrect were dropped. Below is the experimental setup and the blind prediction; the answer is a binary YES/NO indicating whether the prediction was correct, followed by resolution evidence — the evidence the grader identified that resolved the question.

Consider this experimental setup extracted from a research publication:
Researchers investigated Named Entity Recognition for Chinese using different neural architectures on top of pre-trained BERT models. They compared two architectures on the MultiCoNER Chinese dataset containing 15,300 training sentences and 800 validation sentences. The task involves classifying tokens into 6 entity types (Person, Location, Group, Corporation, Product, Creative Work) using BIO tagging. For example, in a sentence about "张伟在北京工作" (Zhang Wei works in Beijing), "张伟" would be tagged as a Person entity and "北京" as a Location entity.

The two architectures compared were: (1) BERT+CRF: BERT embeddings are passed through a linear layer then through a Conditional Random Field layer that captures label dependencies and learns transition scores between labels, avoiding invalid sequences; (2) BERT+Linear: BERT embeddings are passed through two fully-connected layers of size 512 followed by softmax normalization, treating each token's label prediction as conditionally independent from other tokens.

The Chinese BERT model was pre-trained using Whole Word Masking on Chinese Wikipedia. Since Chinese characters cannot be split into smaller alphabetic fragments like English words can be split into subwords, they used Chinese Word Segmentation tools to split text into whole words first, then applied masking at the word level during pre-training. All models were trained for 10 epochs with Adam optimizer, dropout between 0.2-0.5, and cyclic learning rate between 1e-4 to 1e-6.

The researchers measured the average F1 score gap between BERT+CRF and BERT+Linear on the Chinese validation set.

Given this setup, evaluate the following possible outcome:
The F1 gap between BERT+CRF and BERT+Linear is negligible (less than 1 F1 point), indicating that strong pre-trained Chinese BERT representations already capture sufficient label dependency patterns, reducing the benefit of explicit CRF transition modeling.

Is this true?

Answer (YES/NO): NO